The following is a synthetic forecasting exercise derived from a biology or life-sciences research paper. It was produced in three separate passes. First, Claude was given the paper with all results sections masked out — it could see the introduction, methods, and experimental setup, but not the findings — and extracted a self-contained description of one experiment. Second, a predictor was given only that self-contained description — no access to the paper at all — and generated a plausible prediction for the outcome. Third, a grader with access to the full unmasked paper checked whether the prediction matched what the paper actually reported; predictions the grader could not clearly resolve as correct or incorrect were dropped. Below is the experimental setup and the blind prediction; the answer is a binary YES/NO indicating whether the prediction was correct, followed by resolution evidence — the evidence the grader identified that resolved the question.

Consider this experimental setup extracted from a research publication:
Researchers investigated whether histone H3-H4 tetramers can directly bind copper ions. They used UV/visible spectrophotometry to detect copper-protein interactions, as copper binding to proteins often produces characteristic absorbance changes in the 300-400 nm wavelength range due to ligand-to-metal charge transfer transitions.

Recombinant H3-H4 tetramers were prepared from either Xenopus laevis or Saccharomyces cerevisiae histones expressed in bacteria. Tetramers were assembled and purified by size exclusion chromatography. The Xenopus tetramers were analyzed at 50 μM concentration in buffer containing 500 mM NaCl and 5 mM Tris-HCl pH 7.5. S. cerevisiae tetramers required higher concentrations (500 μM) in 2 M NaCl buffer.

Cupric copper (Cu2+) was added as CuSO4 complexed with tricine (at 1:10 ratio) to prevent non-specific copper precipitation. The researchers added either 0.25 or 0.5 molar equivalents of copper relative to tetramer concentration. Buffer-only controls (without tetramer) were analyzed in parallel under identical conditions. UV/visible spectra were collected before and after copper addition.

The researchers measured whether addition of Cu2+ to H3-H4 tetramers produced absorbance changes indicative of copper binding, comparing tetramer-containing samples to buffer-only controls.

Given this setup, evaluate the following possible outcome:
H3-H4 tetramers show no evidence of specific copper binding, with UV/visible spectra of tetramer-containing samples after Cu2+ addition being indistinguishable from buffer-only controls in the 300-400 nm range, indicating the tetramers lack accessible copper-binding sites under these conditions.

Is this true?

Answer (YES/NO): NO